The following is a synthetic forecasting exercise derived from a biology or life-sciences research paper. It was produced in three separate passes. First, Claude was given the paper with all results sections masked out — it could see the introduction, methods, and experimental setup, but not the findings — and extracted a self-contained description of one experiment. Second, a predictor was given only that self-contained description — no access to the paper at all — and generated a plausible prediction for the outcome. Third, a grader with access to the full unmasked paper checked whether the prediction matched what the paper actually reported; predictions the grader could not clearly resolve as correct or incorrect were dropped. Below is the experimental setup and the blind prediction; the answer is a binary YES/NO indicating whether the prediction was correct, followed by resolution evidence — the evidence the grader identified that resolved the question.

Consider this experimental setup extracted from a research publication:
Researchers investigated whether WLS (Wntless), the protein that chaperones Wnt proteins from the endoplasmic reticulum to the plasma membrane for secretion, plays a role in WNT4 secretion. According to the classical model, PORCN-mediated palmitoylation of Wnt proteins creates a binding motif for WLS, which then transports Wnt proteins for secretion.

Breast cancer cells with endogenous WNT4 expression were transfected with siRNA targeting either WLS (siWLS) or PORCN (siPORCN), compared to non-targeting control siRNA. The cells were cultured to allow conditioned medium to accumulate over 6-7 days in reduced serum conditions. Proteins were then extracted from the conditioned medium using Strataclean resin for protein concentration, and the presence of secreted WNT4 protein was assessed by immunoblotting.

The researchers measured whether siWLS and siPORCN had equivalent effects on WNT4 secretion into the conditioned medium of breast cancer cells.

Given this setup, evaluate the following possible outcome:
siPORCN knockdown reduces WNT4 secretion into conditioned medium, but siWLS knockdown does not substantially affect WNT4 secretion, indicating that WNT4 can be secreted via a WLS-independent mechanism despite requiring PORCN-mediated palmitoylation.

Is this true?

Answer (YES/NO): NO